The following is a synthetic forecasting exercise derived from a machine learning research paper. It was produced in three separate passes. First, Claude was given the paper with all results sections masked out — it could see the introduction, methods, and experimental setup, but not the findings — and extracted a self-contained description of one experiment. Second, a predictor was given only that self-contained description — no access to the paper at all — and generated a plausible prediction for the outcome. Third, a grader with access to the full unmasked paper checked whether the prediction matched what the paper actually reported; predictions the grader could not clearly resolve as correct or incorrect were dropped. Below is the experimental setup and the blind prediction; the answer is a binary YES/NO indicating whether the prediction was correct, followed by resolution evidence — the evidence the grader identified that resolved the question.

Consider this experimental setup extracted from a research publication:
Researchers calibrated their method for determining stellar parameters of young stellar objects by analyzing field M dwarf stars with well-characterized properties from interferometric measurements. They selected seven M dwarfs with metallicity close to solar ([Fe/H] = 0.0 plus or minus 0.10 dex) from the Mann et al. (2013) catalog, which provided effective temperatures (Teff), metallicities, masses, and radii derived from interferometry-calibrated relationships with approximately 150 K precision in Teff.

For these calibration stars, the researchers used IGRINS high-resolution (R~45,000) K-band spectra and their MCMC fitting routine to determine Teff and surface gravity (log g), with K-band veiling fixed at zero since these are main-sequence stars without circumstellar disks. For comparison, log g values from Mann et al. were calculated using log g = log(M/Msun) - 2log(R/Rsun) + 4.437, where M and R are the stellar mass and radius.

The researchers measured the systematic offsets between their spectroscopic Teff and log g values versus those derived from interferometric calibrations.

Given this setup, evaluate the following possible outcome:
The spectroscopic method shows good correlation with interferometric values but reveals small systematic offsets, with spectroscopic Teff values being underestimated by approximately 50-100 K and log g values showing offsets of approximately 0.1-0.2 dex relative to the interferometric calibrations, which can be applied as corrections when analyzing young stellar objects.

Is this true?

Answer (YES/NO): NO